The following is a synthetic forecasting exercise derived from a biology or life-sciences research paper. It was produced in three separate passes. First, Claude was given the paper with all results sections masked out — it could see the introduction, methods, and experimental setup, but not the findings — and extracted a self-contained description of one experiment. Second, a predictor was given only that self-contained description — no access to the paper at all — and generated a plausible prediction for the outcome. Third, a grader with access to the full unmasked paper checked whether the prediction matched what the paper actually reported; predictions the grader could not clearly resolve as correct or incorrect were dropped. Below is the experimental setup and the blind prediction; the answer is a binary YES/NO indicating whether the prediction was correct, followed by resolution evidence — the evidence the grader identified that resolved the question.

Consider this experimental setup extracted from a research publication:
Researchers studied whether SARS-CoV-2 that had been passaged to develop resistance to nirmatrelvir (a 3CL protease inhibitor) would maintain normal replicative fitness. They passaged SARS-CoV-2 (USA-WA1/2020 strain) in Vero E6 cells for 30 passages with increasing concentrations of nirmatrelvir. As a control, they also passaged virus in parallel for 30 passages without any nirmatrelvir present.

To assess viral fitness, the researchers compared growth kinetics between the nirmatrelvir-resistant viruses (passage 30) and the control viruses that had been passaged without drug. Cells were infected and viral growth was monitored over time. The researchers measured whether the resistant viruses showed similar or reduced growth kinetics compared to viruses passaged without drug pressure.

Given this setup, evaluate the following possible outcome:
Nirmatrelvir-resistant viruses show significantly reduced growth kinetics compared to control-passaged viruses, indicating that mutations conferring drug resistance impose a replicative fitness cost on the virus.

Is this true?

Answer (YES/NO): NO